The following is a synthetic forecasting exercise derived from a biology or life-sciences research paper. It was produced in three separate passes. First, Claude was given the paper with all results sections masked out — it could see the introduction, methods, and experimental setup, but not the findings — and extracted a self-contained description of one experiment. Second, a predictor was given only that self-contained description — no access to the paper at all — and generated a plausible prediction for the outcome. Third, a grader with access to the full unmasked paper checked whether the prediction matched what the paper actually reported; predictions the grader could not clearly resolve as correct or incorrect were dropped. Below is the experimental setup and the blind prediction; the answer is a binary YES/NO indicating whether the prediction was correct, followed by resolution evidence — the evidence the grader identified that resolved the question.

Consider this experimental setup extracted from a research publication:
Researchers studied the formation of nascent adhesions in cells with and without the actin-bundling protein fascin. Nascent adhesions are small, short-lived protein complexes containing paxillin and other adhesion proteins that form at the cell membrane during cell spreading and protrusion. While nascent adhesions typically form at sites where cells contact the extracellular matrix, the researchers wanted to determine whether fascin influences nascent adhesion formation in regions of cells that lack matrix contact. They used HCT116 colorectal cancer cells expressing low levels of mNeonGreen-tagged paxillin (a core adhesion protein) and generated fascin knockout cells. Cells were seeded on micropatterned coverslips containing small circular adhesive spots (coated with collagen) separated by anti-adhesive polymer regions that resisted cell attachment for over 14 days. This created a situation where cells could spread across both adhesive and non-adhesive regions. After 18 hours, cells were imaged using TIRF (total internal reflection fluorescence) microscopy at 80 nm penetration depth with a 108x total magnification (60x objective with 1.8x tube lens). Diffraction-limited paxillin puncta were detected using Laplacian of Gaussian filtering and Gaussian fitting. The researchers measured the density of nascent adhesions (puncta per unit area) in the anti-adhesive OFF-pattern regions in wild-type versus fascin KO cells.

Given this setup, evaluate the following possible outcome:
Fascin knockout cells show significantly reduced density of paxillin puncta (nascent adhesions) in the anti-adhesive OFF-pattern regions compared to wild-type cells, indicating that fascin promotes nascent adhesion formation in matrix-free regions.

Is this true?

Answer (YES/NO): YES